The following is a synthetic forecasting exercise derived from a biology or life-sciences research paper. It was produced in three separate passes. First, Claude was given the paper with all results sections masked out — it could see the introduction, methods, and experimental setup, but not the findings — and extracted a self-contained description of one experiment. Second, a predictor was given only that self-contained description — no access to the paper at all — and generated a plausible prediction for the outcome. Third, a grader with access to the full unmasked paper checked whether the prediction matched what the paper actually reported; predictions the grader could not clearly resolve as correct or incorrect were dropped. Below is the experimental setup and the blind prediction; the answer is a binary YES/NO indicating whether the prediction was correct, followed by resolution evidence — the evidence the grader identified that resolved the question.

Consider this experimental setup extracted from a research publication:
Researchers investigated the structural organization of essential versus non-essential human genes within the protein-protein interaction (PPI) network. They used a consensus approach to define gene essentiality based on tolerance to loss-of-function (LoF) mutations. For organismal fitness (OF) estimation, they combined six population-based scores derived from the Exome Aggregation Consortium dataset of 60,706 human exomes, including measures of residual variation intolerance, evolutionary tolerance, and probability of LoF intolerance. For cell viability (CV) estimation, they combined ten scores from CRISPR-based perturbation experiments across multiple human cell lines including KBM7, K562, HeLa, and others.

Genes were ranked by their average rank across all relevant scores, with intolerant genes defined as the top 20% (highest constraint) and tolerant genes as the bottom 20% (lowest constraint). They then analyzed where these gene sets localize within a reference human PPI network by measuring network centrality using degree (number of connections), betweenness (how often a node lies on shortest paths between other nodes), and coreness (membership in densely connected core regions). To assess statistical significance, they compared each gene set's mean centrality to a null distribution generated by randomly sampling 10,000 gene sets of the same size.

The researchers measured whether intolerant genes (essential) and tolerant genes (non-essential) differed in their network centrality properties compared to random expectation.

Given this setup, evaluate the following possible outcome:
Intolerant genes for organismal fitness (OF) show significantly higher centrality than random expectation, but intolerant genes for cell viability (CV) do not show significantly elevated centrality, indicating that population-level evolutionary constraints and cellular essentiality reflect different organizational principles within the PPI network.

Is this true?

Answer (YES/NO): NO